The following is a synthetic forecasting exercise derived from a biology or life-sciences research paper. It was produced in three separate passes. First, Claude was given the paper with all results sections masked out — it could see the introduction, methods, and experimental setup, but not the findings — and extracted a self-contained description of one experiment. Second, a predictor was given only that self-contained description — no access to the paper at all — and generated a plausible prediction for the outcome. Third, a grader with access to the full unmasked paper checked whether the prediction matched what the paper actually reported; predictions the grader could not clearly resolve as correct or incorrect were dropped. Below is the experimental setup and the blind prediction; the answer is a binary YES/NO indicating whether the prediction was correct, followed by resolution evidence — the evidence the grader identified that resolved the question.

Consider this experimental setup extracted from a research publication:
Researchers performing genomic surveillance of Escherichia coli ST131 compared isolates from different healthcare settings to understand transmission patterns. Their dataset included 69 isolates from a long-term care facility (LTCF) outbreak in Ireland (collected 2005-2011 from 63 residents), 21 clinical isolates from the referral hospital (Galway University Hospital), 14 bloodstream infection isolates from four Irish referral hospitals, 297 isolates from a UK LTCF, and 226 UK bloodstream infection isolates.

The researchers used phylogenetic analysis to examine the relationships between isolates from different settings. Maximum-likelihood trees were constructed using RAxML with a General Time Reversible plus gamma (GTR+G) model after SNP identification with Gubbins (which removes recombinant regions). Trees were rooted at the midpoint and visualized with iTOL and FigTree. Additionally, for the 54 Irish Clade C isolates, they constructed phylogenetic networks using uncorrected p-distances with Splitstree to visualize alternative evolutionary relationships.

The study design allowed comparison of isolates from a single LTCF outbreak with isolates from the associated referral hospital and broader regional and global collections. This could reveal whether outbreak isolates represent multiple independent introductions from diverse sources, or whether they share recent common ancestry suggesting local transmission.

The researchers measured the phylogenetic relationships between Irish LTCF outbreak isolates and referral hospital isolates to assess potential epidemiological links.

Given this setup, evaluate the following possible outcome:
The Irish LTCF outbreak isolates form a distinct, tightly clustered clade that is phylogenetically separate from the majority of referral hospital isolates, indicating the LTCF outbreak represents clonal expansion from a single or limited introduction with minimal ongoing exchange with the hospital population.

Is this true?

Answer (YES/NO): YES